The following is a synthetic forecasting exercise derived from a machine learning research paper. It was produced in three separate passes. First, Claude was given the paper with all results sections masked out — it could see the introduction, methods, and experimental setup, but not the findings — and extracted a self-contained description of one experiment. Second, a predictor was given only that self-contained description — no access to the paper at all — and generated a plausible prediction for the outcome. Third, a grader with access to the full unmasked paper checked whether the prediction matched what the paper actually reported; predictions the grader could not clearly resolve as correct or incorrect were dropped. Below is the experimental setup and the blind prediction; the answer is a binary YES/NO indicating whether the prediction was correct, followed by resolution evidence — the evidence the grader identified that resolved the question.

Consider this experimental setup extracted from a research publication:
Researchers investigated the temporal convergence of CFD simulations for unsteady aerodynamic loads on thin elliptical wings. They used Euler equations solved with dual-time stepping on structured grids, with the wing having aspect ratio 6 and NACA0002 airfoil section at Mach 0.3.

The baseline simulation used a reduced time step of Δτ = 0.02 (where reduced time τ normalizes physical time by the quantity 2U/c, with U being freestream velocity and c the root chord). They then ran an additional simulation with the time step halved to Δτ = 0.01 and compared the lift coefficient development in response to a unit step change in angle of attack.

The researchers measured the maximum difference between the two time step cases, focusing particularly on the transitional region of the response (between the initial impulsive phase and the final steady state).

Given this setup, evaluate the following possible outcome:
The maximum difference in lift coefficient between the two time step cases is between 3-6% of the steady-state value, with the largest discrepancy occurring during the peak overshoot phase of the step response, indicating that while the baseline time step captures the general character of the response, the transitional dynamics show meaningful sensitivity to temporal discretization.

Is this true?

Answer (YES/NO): NO